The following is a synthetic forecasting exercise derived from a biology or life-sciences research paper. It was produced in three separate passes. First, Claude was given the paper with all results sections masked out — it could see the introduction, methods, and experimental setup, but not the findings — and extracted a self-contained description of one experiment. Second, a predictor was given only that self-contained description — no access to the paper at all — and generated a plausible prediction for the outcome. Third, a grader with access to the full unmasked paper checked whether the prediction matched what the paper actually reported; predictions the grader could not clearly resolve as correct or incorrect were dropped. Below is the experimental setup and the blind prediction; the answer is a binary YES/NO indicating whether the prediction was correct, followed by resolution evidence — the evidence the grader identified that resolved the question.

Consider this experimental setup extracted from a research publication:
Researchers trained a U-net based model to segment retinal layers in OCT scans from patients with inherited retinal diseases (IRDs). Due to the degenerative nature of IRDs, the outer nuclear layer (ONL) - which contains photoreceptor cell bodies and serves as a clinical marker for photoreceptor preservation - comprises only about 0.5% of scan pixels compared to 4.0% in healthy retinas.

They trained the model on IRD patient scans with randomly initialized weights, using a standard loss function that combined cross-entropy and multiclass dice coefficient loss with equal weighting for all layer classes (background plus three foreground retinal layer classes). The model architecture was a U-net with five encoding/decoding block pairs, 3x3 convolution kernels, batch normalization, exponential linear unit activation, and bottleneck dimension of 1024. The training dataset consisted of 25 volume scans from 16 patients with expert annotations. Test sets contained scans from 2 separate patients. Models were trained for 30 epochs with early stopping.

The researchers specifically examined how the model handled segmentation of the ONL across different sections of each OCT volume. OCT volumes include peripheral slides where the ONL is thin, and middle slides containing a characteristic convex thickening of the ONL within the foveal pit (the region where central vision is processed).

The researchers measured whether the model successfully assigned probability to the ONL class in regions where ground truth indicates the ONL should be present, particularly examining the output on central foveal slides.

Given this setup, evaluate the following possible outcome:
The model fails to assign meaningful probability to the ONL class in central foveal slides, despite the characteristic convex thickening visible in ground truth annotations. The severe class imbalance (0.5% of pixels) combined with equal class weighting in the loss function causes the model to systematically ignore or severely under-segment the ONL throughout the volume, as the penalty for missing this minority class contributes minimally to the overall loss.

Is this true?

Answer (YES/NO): YES